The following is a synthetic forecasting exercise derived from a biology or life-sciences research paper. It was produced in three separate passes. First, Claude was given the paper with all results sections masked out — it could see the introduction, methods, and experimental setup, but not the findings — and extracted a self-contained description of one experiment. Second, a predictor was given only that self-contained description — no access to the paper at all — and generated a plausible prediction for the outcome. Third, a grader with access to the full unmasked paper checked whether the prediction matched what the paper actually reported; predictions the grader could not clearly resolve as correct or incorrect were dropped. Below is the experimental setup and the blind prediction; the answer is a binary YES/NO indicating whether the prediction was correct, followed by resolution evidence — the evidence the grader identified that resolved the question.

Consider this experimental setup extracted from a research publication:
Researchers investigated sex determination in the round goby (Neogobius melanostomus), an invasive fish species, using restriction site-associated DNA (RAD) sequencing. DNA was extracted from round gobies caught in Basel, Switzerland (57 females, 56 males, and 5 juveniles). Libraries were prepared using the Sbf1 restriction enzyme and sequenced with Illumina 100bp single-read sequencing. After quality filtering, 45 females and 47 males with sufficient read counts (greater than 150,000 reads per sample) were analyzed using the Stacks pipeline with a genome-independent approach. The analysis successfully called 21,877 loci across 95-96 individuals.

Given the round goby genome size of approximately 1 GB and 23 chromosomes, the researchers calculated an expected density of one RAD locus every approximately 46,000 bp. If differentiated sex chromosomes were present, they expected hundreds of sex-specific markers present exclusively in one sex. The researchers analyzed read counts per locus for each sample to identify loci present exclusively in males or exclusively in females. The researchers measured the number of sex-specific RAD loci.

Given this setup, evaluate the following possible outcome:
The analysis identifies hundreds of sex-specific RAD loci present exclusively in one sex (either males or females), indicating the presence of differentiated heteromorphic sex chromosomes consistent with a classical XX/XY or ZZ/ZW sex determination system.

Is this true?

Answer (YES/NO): NO